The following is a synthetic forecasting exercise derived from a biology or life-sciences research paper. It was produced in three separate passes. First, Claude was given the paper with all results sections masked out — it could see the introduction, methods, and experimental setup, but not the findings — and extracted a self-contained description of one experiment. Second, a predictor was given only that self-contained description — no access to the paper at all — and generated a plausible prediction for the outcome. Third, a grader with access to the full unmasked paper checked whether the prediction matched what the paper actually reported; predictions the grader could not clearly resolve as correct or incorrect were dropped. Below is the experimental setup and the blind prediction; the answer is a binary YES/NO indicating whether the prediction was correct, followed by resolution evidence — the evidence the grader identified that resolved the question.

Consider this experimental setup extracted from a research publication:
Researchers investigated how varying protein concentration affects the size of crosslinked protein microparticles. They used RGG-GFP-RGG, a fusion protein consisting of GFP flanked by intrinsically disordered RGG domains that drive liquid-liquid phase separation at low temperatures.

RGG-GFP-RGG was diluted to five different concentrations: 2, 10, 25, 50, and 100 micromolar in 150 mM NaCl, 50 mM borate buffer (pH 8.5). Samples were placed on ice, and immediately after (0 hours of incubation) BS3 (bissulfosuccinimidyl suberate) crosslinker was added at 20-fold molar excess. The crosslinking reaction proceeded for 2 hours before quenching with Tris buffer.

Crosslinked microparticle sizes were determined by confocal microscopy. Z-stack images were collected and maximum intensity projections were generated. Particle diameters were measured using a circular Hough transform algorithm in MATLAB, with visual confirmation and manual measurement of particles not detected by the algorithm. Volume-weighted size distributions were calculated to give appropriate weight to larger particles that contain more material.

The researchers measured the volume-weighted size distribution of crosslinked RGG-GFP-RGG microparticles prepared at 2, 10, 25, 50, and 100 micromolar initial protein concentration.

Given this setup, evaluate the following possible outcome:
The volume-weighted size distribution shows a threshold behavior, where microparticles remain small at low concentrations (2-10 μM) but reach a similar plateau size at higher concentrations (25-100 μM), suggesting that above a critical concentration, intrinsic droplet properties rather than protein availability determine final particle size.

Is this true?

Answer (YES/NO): NO